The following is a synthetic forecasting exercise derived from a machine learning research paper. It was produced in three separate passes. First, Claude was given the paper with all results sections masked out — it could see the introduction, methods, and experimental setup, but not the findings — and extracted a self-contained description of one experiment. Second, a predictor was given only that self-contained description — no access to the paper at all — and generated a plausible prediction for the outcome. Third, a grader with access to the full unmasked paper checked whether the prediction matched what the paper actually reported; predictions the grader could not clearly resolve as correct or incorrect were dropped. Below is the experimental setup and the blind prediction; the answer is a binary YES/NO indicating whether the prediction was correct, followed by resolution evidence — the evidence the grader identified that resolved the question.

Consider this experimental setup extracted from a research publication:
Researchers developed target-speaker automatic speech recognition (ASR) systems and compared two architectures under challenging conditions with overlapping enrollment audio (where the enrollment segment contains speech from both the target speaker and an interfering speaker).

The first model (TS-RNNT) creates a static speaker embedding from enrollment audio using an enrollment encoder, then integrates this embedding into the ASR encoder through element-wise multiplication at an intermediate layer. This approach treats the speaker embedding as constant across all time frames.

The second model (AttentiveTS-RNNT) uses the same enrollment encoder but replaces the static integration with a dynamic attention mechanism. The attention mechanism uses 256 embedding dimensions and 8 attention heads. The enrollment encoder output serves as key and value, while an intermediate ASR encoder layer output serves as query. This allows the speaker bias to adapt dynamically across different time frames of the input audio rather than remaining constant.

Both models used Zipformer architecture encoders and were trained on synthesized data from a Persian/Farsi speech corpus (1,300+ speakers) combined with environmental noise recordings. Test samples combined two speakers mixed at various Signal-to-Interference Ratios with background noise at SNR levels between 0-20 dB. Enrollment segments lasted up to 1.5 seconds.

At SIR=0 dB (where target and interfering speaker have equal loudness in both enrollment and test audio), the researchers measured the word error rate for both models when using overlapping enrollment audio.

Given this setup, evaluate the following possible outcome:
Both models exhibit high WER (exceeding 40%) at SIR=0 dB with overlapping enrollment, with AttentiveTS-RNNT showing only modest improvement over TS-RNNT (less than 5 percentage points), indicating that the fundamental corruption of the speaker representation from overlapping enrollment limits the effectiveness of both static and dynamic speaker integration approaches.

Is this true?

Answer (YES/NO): YES